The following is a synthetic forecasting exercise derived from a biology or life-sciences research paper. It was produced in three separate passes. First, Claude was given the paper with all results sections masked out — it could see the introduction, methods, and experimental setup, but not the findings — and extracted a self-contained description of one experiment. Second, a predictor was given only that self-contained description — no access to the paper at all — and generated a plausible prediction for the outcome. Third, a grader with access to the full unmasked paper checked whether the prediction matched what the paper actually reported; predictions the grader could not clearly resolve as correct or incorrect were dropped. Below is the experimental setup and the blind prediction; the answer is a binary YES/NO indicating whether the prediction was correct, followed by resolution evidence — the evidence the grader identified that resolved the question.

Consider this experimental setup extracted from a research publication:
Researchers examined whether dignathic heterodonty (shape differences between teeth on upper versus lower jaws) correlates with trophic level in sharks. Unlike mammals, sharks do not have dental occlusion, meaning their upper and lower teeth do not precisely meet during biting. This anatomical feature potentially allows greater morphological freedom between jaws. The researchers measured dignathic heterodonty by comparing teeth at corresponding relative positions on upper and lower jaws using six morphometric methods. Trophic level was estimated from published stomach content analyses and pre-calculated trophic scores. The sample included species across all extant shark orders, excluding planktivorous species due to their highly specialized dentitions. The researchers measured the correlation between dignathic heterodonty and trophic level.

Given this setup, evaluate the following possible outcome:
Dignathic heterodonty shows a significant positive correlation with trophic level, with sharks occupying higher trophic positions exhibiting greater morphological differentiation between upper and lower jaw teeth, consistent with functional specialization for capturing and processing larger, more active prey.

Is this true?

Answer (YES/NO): NO